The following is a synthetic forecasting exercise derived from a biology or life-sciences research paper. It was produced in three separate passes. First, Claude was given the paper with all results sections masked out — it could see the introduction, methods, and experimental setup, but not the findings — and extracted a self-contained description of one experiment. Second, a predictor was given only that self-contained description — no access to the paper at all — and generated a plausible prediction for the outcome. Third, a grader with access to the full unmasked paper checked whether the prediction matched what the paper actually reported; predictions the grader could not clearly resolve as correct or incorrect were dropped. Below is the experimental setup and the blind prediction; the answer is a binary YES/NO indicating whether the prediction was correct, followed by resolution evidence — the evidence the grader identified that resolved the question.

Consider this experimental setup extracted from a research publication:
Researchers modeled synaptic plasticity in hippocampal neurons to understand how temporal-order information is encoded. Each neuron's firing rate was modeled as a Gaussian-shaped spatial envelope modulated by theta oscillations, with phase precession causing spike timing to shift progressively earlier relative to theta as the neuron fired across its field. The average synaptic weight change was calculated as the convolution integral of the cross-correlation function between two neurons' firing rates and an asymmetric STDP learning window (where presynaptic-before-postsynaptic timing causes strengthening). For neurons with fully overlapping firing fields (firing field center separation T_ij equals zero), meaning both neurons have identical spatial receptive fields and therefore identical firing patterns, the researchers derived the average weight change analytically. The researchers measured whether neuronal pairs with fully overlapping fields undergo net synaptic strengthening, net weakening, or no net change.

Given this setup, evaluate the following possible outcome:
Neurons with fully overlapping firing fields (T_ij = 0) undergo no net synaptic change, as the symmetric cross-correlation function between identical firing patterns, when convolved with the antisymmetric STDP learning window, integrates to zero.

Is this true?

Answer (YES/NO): YES